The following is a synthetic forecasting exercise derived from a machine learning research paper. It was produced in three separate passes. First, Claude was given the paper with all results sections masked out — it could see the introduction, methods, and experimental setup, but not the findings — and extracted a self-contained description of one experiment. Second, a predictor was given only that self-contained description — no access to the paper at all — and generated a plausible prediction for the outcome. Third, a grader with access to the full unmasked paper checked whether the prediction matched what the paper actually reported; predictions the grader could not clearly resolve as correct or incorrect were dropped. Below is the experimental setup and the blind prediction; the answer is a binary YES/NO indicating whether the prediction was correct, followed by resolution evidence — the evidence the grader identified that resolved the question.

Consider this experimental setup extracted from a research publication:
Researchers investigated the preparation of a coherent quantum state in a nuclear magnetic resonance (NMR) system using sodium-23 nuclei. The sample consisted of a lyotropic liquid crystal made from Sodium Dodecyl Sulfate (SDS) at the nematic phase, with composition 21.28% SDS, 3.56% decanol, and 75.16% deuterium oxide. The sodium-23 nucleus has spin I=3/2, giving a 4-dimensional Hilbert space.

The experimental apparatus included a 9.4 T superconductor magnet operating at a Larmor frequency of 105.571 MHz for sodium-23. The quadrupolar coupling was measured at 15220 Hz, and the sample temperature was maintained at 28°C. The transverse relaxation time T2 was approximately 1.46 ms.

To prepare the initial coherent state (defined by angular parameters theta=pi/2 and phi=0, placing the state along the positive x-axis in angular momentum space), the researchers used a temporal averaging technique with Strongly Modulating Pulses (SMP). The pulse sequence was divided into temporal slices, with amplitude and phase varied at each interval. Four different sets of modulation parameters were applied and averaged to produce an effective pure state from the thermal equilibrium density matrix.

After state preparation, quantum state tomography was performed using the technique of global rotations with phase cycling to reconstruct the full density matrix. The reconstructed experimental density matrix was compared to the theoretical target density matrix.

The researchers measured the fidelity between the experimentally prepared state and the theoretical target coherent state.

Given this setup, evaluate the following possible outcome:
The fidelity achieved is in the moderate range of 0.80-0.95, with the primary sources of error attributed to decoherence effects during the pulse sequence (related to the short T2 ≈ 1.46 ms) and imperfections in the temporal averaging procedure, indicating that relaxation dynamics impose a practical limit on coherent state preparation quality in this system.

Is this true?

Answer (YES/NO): NO